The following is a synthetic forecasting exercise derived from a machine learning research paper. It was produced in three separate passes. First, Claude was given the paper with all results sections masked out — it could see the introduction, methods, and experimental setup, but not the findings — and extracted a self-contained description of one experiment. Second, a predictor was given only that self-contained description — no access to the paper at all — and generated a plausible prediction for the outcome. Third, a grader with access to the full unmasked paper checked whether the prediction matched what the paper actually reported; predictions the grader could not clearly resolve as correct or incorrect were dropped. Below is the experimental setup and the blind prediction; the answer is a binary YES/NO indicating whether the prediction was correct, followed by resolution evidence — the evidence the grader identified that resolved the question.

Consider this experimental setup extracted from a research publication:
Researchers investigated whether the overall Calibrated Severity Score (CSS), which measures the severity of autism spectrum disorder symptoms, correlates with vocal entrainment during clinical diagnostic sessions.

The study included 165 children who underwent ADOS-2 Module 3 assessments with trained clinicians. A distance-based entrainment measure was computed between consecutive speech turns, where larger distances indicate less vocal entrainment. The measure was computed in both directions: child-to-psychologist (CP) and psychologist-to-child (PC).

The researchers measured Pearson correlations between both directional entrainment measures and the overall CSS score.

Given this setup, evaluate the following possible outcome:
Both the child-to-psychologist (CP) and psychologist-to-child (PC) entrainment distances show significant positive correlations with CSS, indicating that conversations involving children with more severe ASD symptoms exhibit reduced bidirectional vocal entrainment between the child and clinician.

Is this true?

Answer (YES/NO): NO